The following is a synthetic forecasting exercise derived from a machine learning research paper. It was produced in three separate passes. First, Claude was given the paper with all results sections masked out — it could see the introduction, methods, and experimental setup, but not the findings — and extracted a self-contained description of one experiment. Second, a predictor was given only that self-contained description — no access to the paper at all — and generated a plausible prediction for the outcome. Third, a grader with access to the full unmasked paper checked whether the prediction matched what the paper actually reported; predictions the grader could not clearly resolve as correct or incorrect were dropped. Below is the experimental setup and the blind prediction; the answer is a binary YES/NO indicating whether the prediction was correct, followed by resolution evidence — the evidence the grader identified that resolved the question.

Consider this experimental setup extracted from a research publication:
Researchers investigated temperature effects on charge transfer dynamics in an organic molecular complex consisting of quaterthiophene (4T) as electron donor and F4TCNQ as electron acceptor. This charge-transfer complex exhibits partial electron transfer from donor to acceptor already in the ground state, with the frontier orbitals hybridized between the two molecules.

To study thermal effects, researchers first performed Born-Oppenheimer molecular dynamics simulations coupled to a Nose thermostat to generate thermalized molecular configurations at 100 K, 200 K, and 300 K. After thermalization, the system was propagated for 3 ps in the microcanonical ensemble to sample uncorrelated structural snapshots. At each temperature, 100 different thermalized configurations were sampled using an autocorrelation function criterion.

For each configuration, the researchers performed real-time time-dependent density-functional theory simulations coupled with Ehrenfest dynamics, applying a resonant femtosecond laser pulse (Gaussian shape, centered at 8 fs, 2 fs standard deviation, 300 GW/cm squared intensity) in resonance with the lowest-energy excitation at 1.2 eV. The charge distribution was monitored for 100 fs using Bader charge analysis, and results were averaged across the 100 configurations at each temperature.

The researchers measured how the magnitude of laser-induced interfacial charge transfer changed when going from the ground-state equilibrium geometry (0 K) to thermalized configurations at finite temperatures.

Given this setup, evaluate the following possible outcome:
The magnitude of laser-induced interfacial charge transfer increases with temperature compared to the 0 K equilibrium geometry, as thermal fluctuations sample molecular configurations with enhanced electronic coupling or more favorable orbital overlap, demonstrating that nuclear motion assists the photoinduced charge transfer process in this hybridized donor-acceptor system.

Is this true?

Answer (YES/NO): NO